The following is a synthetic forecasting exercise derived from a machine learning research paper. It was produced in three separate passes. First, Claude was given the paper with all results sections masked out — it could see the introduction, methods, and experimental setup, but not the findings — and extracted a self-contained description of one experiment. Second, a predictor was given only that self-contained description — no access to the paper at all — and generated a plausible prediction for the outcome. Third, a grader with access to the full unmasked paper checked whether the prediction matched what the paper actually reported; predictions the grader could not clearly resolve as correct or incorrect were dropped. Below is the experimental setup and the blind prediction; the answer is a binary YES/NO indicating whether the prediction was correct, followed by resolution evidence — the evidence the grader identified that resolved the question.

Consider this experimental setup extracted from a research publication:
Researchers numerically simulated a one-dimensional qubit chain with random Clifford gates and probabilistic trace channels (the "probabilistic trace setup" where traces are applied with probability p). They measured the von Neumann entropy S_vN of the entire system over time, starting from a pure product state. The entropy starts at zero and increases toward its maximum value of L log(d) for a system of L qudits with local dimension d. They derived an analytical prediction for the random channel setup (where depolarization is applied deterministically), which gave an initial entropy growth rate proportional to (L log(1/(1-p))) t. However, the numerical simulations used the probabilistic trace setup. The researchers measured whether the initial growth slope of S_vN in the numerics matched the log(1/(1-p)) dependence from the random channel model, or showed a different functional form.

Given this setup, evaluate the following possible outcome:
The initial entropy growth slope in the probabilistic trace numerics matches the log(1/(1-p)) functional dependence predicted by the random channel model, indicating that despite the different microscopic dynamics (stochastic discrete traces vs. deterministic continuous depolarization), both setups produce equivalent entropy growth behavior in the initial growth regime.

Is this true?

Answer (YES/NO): NO